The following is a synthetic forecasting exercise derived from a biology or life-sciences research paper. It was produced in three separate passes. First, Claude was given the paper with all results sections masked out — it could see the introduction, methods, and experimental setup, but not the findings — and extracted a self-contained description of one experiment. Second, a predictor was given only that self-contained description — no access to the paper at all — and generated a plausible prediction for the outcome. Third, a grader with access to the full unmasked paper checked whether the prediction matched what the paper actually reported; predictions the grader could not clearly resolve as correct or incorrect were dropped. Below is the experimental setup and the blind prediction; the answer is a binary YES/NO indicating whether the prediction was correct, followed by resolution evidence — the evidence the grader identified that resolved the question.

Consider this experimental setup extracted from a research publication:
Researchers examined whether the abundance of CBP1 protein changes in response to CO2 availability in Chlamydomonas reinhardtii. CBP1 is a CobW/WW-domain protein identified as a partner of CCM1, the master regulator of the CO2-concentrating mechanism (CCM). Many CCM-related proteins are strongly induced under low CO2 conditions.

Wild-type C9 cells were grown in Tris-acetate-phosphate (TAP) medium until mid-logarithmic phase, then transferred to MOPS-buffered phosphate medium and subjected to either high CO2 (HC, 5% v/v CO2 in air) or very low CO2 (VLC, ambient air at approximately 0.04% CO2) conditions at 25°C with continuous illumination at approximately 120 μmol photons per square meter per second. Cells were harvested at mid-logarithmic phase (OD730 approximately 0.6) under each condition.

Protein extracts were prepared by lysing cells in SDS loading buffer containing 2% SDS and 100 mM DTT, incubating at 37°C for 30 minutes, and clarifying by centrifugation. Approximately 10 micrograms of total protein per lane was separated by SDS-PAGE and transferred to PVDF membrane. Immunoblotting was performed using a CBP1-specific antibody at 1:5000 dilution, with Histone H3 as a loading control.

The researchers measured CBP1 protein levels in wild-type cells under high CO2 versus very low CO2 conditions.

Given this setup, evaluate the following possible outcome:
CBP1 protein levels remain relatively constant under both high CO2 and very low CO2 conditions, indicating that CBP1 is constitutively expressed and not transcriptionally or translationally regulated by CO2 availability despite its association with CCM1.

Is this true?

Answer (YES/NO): YES